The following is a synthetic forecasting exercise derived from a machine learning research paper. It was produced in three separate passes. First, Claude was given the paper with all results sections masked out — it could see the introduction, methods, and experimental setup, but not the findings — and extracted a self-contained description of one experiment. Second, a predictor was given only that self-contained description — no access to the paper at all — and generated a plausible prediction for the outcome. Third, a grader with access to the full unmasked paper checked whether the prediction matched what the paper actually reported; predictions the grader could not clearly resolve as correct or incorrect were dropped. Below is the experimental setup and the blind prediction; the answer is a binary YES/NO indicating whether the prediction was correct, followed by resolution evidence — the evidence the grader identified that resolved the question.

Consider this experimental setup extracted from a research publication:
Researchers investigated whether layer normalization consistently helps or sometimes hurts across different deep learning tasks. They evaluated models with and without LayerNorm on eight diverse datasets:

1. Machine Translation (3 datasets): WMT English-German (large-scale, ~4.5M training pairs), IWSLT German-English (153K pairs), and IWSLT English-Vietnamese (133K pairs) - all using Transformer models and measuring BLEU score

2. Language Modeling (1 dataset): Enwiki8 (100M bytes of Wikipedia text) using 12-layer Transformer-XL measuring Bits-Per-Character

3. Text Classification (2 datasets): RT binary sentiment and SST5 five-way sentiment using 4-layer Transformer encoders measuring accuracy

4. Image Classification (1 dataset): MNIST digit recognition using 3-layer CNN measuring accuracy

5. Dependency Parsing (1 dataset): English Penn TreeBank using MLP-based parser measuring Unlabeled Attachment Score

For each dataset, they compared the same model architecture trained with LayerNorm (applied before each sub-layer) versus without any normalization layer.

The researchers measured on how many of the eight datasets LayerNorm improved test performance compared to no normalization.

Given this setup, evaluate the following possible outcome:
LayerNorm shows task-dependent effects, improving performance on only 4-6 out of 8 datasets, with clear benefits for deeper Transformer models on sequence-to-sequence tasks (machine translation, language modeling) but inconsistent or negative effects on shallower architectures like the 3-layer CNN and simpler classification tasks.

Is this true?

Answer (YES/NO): NO